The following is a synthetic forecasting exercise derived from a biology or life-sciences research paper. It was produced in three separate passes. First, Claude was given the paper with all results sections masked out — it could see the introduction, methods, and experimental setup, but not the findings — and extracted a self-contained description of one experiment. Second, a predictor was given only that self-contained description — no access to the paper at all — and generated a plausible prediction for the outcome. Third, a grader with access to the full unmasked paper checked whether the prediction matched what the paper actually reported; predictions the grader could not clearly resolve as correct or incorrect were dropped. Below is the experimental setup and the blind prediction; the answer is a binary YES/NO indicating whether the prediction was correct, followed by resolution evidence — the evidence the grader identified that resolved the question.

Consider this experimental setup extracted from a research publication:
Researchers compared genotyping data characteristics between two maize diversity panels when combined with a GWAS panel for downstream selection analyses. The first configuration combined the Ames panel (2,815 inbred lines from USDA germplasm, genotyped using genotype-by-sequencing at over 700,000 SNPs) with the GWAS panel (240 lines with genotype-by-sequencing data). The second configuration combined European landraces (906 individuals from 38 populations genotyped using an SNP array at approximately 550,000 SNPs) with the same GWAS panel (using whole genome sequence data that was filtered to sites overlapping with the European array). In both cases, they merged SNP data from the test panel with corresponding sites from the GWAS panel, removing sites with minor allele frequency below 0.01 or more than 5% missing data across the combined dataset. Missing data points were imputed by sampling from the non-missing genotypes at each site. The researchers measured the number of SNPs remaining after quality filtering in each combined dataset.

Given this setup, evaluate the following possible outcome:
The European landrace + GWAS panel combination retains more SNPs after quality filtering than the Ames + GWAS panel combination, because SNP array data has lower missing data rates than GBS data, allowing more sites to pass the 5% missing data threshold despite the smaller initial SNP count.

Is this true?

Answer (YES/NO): YES